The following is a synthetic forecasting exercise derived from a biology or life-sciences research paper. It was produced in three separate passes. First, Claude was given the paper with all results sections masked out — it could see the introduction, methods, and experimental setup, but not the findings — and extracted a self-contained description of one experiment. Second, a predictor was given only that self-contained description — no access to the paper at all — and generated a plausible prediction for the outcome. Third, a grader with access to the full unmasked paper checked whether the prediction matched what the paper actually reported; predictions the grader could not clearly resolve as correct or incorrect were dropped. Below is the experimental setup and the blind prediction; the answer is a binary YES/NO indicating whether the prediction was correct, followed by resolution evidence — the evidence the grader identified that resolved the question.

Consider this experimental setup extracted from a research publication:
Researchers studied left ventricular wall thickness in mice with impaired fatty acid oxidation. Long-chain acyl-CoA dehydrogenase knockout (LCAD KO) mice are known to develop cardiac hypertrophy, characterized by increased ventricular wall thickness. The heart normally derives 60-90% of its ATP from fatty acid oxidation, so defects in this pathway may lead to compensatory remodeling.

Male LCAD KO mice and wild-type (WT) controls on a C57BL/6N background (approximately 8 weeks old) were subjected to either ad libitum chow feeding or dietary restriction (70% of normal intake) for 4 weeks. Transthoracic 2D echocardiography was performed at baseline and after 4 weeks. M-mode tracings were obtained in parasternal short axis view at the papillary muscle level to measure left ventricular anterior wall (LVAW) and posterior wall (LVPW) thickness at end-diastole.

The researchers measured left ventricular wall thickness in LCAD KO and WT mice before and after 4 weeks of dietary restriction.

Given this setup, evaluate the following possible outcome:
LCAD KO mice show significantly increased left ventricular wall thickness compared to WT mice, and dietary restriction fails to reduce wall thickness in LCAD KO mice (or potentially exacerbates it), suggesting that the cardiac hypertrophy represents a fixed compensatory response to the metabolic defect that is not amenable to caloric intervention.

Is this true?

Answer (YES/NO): YES